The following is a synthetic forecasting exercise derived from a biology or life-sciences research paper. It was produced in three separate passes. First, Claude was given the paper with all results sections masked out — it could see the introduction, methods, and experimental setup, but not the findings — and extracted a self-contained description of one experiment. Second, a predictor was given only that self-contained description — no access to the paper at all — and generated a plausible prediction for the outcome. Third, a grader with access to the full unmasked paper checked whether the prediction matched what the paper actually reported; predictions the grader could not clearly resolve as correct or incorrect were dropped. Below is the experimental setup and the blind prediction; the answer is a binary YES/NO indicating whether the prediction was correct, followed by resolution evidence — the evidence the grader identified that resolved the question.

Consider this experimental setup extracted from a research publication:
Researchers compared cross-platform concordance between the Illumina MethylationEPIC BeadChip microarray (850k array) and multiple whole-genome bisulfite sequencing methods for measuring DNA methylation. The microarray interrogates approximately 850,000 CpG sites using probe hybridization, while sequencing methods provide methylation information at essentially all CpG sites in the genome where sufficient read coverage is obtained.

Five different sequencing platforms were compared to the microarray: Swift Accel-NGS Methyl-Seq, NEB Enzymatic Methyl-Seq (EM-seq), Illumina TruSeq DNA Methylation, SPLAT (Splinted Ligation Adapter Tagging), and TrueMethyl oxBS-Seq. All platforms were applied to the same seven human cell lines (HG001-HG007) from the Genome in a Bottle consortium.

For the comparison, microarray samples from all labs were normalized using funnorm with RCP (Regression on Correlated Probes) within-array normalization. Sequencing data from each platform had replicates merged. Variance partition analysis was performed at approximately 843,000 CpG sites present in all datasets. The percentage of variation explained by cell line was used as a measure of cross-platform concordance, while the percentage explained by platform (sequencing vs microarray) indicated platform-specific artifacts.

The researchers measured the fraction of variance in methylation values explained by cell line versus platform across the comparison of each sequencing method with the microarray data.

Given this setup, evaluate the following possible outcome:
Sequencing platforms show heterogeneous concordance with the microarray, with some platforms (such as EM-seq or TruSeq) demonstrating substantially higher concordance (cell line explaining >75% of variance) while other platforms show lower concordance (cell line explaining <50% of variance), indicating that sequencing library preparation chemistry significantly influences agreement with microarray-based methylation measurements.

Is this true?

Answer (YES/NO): NO